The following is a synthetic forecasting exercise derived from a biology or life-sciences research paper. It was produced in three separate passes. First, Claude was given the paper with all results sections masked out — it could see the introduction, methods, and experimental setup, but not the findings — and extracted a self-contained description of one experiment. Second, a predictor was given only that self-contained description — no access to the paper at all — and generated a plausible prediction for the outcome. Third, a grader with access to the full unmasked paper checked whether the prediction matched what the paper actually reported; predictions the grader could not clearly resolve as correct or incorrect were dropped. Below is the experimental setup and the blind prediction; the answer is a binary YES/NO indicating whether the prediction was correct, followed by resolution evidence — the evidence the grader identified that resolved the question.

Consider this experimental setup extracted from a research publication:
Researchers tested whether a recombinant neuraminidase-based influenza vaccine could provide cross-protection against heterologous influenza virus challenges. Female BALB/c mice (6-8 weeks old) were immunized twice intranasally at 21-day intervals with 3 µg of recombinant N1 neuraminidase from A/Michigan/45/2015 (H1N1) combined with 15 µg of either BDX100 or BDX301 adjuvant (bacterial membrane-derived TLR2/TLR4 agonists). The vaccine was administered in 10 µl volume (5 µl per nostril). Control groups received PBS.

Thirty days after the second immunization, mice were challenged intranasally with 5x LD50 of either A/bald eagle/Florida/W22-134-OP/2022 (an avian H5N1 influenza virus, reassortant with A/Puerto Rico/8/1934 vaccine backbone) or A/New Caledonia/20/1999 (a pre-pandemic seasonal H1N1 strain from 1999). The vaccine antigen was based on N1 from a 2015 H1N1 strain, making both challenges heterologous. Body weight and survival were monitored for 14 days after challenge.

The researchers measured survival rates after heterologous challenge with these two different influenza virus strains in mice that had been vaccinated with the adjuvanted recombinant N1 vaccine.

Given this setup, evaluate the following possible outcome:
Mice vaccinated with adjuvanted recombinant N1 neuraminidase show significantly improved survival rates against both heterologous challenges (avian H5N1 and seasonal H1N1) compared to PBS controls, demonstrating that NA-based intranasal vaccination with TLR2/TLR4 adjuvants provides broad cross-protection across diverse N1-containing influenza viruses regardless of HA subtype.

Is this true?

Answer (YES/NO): NO